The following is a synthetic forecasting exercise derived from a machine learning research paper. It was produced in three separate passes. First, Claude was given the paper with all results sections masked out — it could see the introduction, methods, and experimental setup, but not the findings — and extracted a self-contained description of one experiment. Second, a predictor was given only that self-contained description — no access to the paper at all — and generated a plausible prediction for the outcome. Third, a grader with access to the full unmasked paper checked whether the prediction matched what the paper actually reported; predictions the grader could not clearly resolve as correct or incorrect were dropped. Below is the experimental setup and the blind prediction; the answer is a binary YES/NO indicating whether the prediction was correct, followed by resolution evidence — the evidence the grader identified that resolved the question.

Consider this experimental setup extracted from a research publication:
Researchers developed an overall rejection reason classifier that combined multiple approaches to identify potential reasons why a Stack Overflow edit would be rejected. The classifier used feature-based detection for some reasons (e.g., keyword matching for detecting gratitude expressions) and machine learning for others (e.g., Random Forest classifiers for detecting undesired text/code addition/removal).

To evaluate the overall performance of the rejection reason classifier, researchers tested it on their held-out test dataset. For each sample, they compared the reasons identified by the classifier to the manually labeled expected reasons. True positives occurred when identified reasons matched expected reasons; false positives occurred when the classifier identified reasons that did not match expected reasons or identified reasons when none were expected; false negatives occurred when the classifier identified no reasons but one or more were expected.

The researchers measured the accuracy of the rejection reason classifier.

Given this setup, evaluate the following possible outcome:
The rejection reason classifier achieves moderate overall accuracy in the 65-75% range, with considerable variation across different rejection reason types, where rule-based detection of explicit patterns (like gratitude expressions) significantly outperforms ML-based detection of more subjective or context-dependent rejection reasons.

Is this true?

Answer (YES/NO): NO